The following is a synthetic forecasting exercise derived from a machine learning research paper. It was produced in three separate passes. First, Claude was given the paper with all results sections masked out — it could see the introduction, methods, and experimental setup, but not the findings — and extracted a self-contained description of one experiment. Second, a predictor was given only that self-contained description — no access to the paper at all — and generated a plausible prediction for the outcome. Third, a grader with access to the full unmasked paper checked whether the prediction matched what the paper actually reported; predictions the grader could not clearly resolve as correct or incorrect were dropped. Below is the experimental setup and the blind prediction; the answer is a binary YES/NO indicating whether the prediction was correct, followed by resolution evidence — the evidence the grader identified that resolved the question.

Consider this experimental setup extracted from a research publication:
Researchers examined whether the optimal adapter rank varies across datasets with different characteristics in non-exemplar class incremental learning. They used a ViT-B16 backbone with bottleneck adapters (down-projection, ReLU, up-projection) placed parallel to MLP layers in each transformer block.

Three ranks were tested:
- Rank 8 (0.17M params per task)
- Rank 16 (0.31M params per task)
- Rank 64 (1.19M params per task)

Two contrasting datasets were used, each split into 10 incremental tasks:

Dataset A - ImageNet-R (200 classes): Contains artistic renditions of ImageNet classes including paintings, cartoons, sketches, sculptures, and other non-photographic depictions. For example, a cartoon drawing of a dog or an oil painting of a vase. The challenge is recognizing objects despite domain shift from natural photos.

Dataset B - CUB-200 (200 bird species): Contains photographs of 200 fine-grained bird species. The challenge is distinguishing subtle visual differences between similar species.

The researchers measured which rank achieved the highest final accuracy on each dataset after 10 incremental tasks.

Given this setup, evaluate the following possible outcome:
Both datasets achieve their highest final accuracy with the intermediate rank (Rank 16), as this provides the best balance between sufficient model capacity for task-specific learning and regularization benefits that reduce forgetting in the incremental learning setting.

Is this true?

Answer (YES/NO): NO